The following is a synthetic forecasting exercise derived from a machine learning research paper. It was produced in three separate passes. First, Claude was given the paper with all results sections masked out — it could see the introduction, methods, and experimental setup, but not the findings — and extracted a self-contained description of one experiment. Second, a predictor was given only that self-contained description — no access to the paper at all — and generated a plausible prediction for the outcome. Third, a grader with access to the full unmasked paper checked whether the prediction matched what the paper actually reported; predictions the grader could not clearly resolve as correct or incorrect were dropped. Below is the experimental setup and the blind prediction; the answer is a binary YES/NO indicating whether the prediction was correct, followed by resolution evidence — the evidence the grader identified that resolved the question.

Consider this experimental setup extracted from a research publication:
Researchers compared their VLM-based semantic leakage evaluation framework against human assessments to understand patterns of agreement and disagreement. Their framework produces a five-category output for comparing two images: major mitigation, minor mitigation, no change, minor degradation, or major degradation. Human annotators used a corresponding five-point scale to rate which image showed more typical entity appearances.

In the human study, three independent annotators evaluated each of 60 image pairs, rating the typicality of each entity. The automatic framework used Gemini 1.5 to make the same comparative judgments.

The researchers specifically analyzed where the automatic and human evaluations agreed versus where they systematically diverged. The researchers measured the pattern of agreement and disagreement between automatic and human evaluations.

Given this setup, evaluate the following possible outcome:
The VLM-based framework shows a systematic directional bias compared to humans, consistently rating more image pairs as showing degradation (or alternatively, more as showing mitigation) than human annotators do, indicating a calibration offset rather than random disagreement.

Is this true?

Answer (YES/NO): NO